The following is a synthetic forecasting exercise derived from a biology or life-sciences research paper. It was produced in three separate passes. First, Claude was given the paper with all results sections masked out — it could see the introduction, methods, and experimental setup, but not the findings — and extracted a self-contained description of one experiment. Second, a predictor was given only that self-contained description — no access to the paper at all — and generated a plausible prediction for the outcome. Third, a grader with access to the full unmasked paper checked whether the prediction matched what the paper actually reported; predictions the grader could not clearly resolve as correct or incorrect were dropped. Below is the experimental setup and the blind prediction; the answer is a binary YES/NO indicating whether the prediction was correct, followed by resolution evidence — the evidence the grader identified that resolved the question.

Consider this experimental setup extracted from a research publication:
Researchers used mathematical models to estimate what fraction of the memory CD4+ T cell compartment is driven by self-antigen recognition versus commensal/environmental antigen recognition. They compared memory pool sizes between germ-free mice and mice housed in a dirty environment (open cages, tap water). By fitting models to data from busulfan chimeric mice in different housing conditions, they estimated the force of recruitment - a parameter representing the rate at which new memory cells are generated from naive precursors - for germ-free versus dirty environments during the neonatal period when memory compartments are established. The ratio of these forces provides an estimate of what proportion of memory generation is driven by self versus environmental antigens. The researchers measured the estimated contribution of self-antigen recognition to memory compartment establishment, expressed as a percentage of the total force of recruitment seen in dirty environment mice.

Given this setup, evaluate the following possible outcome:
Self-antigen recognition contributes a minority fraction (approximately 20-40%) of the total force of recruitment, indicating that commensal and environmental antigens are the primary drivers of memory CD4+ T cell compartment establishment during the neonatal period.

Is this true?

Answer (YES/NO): NO